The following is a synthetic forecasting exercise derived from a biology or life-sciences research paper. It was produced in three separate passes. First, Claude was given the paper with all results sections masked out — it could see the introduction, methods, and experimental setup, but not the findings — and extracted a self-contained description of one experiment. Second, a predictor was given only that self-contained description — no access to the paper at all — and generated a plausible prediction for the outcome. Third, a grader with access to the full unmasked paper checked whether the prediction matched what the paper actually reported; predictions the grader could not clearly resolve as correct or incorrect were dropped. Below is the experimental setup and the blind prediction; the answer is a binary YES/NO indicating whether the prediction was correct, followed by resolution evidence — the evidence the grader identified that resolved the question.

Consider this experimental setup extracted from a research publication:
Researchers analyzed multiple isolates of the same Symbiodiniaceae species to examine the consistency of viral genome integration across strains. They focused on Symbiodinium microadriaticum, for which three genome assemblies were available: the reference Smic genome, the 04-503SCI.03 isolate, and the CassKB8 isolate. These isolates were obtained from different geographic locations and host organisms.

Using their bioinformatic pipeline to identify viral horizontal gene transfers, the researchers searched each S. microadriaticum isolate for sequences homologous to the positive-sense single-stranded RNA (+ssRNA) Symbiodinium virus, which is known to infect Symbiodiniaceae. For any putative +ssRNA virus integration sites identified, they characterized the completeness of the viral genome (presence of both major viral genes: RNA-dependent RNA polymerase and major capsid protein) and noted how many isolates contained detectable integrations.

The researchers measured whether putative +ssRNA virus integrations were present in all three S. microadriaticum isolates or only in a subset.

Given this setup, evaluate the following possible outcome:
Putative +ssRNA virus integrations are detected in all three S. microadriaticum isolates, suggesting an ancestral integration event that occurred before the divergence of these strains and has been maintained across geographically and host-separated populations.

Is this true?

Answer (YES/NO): NO